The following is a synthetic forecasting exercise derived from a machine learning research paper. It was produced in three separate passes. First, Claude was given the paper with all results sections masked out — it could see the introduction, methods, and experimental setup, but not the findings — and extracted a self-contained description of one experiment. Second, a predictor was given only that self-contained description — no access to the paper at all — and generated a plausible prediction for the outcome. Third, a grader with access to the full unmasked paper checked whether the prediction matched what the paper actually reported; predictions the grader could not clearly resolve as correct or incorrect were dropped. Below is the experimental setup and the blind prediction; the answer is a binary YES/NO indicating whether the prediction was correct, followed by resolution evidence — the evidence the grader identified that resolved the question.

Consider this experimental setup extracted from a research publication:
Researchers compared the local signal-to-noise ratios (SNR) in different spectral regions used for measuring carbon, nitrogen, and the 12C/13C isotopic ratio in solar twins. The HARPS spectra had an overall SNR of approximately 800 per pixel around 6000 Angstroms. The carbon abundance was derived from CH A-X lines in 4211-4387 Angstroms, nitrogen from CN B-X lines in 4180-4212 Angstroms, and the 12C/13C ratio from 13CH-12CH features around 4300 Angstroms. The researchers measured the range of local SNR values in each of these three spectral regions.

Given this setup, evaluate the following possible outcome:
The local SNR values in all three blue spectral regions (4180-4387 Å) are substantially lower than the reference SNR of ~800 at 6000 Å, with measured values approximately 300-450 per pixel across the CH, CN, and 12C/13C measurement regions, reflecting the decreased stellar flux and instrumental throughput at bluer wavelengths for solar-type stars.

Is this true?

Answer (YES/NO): NO